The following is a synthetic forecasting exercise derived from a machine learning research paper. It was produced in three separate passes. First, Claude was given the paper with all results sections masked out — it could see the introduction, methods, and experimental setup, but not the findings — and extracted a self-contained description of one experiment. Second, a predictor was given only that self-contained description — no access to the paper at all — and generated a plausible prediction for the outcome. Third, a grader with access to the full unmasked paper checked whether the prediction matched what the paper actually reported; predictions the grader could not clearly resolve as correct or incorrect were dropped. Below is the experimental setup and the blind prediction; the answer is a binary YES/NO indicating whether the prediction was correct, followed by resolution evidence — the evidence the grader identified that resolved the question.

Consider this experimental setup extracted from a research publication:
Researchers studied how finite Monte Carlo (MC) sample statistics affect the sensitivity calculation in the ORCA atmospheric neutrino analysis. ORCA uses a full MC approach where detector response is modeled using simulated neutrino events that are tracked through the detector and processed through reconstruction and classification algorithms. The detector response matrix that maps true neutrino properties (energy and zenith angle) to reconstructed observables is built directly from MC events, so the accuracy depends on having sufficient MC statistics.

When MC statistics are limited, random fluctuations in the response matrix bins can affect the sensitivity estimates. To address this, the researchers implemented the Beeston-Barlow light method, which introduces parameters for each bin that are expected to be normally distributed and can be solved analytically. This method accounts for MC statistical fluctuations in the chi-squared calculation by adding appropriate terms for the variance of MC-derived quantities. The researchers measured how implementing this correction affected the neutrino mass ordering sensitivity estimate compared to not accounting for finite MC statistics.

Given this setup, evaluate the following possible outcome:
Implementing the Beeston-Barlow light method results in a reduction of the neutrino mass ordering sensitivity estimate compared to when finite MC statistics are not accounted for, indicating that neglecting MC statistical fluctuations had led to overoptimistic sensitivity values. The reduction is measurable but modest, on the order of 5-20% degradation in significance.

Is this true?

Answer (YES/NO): NO